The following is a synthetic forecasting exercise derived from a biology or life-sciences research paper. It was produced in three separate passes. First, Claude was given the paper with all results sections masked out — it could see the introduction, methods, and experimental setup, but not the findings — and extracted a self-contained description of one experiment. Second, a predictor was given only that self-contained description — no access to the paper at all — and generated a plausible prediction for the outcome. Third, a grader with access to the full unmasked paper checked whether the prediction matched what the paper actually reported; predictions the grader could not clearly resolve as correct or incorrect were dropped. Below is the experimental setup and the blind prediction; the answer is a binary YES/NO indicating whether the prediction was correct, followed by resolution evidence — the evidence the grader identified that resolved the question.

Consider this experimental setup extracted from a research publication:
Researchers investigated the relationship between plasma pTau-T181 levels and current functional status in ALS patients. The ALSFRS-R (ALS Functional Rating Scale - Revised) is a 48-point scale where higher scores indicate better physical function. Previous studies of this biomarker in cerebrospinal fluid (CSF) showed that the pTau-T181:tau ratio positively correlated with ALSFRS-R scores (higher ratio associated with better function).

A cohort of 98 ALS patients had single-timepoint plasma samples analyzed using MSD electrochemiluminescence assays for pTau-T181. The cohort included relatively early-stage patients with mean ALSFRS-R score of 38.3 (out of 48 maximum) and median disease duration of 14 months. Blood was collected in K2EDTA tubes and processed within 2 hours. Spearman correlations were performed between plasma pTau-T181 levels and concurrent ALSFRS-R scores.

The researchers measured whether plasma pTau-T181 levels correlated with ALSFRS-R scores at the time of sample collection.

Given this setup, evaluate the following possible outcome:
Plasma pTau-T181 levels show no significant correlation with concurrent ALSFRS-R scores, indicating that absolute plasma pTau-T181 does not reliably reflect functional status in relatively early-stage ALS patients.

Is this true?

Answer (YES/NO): YES